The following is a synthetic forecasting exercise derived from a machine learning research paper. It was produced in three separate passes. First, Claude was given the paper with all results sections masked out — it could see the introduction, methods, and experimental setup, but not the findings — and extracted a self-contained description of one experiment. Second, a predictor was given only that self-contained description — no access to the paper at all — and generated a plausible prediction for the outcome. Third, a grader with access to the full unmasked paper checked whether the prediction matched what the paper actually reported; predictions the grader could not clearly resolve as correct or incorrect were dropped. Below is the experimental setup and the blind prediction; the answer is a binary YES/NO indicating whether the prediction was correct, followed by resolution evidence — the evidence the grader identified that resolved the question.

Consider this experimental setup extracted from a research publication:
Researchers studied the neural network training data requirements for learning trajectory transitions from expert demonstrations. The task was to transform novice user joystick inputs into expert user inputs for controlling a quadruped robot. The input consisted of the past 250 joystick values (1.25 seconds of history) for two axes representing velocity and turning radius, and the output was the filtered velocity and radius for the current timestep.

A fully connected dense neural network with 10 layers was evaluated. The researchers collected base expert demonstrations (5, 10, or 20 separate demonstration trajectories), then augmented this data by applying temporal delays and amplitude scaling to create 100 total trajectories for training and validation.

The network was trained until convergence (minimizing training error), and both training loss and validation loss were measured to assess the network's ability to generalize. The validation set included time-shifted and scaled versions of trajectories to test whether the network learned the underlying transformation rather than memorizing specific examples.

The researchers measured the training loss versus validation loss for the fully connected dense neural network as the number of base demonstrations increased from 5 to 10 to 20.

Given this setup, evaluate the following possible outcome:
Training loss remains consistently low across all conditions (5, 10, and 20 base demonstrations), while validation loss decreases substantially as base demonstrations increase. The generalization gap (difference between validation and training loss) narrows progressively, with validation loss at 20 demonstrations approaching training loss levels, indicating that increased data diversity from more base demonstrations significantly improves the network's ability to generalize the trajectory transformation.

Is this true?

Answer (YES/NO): NO